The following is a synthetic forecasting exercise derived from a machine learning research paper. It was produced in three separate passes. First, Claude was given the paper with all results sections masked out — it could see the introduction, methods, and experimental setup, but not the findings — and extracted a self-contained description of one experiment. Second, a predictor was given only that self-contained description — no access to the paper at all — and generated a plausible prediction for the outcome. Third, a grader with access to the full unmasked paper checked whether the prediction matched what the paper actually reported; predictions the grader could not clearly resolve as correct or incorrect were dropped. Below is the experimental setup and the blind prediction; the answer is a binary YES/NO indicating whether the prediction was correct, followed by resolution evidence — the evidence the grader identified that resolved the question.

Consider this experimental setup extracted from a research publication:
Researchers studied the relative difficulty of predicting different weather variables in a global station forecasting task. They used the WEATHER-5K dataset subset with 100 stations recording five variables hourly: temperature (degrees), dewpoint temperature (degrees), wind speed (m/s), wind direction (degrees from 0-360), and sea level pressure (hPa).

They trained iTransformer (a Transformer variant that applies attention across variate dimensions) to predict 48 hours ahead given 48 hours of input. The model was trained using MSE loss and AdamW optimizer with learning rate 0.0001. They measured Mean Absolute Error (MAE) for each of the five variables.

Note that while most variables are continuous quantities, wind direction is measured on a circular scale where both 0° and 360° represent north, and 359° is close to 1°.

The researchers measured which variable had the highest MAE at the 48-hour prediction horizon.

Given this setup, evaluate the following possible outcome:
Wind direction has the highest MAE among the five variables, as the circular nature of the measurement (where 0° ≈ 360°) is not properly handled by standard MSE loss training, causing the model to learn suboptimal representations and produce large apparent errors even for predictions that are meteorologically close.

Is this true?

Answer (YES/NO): YES